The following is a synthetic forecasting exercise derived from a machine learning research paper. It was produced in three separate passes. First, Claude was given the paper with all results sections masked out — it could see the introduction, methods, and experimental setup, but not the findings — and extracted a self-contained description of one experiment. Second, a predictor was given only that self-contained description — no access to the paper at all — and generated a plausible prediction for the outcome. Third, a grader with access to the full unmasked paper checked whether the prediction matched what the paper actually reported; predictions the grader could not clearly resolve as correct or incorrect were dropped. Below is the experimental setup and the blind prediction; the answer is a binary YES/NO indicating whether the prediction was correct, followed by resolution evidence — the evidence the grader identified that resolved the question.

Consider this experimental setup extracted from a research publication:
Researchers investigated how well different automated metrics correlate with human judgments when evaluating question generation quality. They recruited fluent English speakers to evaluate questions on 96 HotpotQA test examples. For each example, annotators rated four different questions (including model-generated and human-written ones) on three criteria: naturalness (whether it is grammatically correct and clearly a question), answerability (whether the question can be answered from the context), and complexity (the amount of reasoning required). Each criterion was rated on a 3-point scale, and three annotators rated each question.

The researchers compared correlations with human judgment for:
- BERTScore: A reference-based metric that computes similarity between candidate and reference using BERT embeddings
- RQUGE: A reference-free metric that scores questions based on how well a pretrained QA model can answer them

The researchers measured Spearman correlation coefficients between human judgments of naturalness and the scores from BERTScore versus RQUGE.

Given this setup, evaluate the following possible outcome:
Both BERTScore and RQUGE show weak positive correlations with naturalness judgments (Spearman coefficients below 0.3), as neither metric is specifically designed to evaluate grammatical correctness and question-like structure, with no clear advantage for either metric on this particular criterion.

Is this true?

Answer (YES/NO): NO